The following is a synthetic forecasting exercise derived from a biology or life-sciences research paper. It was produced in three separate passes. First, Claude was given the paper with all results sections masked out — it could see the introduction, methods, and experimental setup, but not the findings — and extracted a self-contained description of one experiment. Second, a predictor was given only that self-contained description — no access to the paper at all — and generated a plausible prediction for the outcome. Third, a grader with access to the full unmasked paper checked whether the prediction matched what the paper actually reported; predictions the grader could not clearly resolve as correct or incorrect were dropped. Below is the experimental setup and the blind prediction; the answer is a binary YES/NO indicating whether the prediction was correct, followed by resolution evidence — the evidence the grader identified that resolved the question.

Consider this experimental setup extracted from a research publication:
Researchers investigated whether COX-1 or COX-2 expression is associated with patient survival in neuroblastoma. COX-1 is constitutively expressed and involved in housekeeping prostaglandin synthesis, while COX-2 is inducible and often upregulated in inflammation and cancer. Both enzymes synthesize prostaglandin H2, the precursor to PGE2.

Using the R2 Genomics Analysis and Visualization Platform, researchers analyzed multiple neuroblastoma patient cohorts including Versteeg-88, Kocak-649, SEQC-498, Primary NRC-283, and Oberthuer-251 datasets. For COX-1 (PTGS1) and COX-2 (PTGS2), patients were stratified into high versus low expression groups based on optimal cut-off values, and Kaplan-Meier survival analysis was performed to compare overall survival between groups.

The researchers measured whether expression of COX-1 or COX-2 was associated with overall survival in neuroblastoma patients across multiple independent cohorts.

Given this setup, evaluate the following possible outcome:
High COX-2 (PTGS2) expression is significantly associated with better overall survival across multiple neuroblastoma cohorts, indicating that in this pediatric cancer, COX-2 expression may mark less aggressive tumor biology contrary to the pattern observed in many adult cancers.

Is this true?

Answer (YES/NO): NO